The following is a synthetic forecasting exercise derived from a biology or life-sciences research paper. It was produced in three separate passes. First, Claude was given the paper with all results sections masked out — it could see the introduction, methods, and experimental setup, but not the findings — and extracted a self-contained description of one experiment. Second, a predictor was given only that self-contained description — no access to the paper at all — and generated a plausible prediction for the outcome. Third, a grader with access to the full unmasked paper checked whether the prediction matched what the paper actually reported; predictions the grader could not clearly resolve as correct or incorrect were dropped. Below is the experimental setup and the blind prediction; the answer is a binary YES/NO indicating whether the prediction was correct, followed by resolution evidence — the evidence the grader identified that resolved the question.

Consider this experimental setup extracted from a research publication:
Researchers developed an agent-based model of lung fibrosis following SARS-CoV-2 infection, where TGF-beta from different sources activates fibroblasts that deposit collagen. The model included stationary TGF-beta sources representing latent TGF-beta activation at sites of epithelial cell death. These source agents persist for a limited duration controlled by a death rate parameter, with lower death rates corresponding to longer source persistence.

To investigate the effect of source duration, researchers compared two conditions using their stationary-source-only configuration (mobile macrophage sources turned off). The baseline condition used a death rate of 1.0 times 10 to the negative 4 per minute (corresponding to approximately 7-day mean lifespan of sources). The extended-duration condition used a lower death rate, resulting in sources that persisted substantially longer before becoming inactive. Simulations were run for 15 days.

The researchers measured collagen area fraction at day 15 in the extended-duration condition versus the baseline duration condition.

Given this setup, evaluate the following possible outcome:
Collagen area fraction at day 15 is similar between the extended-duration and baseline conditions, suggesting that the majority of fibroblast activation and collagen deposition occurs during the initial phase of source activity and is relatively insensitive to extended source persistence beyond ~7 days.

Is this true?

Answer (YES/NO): NO